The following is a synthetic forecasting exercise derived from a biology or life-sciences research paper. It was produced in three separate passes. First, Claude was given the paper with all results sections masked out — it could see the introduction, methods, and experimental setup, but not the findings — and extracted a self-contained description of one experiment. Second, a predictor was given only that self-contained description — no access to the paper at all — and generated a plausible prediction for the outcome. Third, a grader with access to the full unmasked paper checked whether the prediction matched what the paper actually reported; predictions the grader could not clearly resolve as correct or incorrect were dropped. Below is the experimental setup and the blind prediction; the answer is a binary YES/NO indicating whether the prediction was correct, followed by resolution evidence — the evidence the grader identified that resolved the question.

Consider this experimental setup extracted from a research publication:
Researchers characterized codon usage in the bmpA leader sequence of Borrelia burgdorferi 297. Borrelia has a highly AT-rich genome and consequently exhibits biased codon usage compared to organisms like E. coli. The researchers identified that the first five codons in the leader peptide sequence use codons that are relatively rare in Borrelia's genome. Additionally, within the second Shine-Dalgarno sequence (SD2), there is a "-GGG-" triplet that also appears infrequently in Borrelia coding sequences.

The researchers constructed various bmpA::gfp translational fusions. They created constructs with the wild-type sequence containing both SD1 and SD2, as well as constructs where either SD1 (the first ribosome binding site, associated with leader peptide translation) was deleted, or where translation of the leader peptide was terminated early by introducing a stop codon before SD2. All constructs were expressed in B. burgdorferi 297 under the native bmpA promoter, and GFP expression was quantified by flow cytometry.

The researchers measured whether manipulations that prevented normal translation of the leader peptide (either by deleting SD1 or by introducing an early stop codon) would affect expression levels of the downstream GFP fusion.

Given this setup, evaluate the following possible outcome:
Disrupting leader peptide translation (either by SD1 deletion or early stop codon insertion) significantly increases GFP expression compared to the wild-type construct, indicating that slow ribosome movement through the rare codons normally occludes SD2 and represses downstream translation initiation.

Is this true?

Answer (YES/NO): YES